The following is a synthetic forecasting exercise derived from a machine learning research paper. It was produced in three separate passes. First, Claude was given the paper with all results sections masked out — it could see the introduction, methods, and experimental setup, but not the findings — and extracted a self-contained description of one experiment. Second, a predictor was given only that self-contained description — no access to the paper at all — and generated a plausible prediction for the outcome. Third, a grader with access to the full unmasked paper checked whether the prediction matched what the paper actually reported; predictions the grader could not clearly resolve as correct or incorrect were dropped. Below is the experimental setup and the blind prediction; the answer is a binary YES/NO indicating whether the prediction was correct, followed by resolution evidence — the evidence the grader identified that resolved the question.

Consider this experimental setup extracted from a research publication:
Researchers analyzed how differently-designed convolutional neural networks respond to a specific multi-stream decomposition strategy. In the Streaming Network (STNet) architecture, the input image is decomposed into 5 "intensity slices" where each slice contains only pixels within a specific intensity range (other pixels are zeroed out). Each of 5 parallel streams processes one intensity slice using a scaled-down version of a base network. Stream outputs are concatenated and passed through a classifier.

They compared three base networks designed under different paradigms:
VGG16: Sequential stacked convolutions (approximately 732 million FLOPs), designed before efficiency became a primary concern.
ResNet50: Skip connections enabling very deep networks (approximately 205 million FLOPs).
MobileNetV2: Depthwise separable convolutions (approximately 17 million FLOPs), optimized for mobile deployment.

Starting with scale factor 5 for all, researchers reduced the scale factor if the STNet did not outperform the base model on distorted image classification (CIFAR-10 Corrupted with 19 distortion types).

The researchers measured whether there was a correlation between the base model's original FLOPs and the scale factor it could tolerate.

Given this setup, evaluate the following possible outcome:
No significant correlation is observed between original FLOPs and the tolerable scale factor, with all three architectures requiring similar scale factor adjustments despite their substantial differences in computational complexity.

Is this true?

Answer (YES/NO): NO